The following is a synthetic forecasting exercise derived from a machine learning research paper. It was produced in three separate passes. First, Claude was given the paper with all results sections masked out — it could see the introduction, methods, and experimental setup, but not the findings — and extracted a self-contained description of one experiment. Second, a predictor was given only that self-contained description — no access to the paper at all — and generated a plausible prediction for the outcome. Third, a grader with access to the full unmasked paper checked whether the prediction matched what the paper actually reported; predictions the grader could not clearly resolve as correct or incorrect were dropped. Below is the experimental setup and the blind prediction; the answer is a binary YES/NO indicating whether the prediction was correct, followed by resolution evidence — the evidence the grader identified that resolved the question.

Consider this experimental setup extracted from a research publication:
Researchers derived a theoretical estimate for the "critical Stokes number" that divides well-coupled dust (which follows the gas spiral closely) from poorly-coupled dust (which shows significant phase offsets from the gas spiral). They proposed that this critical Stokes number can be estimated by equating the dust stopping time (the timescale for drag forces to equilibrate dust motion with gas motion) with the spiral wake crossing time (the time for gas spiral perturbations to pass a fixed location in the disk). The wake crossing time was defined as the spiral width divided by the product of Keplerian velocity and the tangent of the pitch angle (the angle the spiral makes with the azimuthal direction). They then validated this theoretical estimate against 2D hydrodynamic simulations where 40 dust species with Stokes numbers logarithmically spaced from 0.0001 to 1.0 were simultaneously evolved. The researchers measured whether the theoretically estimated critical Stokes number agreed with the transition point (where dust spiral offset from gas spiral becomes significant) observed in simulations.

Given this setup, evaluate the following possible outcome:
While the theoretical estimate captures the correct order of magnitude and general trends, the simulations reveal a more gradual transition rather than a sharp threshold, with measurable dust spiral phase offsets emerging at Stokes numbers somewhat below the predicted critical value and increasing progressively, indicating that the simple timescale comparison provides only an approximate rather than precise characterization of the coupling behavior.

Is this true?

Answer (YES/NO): NO